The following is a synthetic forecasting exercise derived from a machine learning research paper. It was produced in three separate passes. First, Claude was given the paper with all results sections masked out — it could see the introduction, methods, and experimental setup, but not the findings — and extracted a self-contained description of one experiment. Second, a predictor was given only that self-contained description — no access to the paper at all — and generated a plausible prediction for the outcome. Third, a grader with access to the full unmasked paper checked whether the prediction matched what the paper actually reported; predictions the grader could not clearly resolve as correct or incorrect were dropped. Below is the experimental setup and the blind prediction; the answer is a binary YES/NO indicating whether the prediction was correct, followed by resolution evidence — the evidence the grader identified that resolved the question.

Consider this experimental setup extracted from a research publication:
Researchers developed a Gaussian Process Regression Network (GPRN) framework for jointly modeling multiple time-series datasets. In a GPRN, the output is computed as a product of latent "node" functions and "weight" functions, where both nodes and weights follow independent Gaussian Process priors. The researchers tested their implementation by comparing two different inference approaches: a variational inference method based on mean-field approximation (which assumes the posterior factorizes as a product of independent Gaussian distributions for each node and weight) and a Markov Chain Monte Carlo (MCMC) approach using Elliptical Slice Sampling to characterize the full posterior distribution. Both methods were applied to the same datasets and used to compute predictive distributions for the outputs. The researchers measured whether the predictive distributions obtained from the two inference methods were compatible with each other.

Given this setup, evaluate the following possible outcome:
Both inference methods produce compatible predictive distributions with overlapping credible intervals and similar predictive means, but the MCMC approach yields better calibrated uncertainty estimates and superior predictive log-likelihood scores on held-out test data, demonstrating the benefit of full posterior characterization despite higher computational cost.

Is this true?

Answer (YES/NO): NO